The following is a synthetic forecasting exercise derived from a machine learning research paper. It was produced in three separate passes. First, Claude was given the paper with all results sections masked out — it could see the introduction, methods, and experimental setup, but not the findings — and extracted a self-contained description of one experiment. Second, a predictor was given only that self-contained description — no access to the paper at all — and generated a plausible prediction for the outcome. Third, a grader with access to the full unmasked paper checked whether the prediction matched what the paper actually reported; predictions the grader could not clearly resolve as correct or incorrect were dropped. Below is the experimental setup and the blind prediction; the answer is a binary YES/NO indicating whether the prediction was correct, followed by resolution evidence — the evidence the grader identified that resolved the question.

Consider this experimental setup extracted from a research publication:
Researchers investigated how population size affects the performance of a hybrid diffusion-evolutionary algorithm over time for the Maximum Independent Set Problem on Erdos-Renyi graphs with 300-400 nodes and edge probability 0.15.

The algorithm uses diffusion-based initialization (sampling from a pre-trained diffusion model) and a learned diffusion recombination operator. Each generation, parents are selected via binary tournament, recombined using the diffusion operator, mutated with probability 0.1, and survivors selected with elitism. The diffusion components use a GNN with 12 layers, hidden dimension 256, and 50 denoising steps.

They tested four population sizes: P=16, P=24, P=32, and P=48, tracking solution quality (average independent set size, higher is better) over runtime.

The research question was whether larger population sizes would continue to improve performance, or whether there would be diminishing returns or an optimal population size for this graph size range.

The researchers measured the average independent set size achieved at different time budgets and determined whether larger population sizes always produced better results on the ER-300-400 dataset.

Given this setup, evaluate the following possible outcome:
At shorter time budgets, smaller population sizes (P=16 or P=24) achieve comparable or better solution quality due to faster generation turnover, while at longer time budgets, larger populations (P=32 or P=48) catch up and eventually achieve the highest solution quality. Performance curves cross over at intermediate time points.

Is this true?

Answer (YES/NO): NO